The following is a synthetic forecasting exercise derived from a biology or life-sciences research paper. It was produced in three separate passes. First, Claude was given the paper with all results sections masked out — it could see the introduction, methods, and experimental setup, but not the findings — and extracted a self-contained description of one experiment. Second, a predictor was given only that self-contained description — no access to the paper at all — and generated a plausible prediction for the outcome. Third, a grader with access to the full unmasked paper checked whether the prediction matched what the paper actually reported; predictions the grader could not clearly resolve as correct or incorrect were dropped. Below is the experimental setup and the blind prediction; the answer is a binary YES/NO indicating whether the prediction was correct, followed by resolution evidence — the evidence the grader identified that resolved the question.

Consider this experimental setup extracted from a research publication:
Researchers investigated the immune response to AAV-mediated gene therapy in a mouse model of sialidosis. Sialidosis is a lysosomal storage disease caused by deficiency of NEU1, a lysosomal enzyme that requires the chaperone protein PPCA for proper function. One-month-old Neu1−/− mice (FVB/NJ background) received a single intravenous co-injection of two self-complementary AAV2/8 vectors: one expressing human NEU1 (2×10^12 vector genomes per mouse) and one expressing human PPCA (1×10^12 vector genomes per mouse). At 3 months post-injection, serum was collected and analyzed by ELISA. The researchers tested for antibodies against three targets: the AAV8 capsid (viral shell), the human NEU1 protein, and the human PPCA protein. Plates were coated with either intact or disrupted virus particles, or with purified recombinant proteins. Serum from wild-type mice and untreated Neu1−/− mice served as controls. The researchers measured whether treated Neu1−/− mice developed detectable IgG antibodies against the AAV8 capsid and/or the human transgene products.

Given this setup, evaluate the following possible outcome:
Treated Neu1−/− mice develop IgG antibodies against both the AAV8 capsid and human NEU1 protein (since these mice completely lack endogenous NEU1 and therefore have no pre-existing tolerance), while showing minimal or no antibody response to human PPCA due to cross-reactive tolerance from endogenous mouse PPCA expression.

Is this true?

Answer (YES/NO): NO